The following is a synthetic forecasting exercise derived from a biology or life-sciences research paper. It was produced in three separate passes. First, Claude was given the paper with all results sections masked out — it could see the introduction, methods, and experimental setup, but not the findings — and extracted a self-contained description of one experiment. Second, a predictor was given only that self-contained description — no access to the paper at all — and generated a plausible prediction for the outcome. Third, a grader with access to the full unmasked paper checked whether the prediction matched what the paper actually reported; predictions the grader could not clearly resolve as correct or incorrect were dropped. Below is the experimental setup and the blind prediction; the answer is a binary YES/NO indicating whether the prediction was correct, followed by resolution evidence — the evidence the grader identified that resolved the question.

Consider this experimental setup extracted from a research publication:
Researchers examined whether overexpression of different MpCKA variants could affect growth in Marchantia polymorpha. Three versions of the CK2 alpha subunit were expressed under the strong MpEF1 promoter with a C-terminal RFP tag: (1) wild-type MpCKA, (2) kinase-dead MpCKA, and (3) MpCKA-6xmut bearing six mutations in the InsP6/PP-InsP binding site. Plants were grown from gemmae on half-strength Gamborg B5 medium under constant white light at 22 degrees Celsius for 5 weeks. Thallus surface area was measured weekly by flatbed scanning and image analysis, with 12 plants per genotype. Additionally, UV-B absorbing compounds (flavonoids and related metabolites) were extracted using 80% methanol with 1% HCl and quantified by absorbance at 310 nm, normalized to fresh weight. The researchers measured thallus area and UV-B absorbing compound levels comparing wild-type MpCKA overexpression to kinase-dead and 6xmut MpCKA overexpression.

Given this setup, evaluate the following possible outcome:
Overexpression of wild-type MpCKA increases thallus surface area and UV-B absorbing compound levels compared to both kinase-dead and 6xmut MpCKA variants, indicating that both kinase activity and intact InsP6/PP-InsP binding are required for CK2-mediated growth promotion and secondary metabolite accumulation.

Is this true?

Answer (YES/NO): NO